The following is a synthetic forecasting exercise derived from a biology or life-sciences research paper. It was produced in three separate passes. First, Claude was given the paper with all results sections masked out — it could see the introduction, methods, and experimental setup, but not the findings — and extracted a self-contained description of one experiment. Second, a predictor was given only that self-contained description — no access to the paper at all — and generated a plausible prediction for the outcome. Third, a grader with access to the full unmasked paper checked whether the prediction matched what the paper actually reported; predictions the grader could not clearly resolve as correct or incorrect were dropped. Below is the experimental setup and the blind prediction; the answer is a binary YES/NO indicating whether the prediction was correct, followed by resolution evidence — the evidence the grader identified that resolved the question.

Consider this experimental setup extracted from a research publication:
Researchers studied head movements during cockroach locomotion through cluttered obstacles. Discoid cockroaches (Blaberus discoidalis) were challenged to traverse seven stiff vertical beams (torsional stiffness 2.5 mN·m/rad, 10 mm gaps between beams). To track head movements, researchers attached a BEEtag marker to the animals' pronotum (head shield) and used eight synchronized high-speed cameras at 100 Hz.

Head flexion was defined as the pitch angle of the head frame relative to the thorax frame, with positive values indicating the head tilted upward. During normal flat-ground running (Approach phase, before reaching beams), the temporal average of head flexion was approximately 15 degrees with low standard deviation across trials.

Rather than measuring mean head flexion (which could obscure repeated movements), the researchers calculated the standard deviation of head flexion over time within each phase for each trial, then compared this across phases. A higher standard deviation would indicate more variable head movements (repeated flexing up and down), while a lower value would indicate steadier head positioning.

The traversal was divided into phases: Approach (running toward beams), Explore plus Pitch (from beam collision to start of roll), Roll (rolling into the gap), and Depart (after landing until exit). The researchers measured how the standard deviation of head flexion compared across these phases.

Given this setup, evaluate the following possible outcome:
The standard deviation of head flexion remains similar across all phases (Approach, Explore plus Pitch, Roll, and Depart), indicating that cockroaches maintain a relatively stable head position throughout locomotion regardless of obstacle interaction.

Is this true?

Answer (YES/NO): NO